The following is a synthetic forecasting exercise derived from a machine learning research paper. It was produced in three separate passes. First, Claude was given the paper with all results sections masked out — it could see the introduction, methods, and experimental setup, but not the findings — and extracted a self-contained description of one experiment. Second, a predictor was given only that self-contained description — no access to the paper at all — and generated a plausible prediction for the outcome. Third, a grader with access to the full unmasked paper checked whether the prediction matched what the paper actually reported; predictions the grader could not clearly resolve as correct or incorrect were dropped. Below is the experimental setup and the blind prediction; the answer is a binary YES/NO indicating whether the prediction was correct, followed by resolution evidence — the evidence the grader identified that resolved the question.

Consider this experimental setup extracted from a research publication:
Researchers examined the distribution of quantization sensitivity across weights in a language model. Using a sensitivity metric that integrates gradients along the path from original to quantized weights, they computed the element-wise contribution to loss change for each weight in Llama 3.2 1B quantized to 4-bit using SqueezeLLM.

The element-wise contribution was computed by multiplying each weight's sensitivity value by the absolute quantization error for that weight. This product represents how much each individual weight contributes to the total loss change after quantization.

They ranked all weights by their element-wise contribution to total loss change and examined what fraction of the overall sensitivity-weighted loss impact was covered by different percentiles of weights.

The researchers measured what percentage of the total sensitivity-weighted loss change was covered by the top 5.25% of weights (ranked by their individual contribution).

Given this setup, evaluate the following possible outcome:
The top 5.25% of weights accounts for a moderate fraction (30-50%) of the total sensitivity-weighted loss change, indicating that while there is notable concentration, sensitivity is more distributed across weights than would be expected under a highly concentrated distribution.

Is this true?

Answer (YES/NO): YES